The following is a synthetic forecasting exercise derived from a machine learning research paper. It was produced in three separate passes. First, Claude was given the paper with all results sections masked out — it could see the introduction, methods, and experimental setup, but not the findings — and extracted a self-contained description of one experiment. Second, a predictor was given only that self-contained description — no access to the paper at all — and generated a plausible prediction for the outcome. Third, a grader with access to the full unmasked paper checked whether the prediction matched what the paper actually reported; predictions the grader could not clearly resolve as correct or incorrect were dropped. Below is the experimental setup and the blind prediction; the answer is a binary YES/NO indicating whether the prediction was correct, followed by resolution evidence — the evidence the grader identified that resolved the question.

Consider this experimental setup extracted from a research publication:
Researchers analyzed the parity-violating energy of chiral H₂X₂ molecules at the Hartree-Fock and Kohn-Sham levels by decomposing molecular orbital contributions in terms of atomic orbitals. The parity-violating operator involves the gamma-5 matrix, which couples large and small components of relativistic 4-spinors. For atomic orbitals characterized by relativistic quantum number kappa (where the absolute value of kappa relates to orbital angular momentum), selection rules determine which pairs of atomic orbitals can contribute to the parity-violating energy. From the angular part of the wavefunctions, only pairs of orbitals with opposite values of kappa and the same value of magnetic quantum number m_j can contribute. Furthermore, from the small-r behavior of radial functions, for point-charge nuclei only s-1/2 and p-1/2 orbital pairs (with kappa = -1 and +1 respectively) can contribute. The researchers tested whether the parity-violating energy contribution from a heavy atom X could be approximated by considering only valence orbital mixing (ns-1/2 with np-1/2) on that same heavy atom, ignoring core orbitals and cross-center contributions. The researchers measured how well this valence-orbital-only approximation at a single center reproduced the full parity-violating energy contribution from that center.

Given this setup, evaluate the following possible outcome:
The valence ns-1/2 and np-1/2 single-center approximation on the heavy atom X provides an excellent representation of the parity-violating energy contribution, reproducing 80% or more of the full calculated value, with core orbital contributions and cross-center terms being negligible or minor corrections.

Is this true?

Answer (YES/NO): YES